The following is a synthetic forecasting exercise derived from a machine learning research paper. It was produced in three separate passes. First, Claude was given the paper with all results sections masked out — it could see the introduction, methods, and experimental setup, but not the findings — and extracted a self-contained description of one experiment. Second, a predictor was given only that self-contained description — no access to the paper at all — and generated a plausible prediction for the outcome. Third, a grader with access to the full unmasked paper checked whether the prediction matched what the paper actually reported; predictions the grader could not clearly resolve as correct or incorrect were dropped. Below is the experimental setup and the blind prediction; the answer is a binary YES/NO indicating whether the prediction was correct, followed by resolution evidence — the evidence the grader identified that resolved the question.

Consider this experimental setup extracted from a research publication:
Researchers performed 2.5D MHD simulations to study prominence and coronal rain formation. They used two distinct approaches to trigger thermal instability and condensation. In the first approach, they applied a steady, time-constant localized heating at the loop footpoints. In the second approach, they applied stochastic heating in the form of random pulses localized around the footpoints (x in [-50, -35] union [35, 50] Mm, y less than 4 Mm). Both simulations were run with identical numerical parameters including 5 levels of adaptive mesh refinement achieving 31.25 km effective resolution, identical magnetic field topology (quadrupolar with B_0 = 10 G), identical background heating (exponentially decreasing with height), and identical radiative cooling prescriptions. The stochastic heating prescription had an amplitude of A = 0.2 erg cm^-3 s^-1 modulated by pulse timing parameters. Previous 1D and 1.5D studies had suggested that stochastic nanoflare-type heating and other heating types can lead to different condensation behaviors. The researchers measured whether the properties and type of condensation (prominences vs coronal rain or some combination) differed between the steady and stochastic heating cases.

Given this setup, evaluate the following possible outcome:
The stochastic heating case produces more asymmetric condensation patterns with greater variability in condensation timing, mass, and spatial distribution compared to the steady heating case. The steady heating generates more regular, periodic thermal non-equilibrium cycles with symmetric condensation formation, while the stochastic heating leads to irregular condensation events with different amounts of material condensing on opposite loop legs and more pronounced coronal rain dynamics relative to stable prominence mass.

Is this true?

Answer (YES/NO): NO